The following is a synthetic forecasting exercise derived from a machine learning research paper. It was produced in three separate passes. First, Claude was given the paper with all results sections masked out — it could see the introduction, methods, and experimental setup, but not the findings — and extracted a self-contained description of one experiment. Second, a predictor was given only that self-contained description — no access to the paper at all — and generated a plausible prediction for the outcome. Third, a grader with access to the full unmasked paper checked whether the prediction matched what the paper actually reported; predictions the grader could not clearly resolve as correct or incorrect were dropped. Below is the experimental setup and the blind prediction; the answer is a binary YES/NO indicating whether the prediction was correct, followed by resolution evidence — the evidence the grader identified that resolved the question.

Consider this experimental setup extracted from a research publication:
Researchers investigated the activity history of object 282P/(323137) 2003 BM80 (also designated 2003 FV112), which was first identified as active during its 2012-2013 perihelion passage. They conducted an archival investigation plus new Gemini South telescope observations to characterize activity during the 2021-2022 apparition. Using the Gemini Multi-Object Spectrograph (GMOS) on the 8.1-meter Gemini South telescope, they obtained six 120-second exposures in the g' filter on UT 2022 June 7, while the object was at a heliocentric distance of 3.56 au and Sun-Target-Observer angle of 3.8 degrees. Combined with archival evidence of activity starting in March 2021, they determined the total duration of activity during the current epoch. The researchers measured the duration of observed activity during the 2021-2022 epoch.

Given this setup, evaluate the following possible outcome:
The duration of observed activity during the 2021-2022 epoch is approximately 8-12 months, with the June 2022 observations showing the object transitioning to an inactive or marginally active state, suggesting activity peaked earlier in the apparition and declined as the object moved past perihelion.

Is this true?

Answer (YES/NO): NO